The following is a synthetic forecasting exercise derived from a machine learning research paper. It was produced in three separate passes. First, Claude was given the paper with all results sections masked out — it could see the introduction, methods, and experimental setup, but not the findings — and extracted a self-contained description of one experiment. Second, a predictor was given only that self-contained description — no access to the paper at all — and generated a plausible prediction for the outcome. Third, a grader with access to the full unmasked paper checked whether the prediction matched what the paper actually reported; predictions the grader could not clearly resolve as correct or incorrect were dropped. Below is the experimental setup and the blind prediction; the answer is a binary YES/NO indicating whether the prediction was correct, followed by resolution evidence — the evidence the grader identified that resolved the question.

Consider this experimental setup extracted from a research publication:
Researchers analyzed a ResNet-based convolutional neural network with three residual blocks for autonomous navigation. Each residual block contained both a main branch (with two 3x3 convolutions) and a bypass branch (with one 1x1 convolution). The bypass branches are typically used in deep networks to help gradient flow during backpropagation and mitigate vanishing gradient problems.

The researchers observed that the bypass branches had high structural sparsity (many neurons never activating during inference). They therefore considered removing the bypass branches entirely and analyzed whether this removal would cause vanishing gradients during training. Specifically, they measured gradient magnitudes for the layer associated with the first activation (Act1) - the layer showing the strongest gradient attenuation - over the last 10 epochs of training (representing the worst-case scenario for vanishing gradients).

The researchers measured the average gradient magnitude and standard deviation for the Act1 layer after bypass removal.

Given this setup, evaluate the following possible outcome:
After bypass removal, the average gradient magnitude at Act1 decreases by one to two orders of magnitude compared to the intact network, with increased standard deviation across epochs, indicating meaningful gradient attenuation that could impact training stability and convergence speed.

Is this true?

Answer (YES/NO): NO